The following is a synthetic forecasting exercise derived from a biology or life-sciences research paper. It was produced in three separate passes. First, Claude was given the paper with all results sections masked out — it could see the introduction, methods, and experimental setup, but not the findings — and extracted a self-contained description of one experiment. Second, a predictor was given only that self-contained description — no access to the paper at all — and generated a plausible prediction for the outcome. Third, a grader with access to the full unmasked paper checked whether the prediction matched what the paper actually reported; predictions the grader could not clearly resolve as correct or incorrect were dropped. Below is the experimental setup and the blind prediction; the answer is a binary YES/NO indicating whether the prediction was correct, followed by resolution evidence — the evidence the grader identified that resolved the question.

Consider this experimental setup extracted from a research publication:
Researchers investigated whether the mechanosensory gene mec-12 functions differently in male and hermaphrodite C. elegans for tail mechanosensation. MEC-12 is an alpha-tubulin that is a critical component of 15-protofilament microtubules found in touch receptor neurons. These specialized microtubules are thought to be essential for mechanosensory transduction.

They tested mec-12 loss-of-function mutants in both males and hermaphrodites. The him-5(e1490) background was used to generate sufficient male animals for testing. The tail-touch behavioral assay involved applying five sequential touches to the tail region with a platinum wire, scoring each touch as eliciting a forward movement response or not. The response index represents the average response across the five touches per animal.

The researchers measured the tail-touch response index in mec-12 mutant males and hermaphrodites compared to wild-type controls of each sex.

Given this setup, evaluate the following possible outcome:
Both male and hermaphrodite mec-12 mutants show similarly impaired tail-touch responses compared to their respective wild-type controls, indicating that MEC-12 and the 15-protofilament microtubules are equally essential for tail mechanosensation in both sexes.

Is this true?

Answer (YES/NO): NO